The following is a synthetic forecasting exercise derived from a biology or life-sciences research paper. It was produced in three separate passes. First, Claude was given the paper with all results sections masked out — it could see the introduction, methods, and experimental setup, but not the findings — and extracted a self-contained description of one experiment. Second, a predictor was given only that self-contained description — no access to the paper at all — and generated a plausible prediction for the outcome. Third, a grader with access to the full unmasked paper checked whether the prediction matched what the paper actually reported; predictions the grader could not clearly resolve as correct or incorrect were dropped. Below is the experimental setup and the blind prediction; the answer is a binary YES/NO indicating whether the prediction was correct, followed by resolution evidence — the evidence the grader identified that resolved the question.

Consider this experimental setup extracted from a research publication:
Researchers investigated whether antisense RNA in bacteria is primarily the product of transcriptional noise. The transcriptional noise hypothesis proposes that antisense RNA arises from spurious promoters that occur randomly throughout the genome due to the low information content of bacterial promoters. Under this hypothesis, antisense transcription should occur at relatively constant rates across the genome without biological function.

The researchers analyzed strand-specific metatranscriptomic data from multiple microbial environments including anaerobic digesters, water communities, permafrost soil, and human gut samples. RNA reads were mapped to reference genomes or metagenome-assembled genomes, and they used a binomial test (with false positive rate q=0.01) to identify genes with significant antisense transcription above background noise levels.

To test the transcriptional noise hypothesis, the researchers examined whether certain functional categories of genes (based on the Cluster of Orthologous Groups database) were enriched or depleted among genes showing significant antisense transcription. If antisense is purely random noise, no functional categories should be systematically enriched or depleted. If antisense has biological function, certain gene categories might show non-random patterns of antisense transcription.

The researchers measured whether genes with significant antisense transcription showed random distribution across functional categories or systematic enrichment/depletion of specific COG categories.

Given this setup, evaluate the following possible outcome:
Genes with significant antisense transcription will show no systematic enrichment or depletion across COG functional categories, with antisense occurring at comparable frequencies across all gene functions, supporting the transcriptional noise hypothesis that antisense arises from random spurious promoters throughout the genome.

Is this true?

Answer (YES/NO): NO